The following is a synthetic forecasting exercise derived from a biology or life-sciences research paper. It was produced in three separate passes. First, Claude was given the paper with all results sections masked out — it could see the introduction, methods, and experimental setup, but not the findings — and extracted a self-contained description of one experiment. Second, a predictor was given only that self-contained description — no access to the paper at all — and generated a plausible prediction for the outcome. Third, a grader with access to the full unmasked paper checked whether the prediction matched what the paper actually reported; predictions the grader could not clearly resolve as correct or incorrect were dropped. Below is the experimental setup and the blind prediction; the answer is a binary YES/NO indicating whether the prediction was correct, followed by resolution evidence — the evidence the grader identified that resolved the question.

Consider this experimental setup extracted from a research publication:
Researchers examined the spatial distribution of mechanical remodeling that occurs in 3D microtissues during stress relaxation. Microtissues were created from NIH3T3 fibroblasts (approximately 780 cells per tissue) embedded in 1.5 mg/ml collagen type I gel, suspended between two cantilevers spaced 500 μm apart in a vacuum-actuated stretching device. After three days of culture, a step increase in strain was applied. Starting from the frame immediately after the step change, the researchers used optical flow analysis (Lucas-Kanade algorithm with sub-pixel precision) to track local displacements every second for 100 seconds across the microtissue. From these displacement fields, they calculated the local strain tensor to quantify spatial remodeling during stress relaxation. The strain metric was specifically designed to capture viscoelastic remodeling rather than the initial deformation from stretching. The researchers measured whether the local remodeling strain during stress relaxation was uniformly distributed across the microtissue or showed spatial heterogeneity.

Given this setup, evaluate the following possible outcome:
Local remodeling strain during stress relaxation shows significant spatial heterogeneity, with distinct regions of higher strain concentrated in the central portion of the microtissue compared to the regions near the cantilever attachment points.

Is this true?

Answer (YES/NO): NO